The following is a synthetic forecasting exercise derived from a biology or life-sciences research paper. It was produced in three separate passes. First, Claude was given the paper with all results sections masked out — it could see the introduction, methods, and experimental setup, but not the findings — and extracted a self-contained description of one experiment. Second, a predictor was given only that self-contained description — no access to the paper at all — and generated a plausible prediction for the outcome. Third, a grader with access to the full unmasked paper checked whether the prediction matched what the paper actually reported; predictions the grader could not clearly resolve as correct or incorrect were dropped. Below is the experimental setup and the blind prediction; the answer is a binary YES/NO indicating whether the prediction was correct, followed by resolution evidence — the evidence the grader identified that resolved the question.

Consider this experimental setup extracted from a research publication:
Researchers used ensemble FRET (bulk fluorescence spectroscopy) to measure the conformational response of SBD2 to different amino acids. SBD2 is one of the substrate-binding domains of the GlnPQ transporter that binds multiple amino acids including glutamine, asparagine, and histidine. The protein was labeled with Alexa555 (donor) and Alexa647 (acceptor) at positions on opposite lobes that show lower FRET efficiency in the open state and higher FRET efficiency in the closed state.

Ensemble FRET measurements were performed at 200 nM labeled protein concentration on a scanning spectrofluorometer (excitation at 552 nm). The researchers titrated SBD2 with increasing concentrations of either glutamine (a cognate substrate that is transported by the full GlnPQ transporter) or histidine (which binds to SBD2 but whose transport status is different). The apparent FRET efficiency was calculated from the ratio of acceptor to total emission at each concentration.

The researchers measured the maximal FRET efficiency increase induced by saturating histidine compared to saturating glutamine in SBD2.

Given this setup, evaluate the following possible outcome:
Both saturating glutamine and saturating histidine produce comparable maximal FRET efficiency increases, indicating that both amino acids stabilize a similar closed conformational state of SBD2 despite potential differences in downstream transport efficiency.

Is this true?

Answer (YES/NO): NO